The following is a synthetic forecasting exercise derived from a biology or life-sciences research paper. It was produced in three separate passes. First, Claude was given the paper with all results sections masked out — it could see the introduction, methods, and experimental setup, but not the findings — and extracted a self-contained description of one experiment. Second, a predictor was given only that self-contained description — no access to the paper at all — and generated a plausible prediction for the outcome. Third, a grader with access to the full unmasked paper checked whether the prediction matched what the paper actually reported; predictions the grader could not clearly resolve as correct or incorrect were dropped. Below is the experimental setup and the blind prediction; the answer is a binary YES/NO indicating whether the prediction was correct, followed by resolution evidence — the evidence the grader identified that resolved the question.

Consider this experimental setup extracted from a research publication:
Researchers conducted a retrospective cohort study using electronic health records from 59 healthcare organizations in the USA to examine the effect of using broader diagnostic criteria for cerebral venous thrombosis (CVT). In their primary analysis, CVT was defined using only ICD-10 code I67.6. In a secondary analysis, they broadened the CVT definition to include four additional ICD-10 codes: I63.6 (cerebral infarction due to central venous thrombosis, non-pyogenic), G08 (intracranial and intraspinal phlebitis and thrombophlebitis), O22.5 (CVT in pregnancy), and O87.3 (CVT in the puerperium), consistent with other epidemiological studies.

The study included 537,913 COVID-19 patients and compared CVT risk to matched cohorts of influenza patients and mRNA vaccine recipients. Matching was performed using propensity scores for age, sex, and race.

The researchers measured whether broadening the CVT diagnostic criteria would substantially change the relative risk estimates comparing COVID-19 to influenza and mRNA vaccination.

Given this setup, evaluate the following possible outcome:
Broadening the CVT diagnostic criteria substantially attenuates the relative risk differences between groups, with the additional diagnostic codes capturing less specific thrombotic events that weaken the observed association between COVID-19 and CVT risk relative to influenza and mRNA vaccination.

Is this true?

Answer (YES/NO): NO